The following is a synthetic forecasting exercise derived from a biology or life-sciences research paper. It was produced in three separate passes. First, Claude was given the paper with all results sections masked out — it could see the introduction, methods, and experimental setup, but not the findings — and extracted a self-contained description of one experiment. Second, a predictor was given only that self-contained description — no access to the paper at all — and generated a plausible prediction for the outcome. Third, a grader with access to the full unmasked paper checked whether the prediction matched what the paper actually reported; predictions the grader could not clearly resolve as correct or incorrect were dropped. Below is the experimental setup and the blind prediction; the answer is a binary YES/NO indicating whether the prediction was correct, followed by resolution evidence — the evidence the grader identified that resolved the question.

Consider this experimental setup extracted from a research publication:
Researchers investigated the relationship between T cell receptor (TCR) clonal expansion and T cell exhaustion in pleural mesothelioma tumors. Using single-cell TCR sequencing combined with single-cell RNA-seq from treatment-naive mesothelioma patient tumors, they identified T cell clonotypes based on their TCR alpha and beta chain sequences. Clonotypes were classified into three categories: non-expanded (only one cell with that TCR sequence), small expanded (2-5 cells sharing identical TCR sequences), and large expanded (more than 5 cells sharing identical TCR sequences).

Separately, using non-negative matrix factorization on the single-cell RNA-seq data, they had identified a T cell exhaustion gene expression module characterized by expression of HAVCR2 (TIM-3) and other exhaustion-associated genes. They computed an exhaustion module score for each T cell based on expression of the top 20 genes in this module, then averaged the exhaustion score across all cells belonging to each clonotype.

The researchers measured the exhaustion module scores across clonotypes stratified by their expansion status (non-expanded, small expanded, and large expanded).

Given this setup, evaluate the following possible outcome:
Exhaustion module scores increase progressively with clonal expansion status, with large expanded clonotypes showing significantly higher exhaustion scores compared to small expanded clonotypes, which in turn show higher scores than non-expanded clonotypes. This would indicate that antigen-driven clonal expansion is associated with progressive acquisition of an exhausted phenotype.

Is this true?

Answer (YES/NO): NO